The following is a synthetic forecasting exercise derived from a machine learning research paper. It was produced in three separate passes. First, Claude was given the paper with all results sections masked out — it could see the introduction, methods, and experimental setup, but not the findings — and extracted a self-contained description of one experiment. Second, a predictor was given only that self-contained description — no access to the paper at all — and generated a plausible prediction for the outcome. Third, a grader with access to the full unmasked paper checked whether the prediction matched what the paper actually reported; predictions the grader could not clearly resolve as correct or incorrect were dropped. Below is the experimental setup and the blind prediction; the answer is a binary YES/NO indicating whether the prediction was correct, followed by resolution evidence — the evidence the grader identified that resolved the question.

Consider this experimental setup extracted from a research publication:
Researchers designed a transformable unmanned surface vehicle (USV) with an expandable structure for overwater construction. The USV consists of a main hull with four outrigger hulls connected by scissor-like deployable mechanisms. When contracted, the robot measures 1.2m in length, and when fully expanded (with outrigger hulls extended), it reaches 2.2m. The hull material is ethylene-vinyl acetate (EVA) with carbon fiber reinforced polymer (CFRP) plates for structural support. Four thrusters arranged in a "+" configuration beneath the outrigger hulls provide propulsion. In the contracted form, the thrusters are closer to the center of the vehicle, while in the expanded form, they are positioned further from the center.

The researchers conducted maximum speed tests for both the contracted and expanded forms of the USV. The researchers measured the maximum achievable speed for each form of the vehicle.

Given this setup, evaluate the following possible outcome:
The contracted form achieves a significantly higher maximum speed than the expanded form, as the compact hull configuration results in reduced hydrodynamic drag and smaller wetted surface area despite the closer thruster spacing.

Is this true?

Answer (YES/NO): YES